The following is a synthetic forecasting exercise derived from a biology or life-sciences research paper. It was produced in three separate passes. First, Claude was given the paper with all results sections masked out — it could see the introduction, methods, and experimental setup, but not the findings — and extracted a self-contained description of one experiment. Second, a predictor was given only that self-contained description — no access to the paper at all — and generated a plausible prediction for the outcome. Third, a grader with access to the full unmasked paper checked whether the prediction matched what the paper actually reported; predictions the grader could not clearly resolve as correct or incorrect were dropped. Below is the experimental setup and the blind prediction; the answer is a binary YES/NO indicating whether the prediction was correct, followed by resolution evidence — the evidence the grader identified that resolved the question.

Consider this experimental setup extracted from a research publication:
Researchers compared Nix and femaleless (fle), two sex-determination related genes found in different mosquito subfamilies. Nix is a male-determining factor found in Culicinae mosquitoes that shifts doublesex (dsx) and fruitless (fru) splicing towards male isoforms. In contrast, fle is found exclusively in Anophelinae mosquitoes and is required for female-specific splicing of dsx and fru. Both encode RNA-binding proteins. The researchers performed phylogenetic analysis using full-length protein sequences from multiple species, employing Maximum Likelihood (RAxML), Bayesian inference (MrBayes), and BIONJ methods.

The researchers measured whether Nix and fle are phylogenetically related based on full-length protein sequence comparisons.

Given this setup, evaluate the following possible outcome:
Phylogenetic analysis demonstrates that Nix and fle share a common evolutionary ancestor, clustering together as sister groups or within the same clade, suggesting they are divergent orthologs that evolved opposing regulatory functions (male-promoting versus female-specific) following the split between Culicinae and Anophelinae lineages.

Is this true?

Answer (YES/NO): YES